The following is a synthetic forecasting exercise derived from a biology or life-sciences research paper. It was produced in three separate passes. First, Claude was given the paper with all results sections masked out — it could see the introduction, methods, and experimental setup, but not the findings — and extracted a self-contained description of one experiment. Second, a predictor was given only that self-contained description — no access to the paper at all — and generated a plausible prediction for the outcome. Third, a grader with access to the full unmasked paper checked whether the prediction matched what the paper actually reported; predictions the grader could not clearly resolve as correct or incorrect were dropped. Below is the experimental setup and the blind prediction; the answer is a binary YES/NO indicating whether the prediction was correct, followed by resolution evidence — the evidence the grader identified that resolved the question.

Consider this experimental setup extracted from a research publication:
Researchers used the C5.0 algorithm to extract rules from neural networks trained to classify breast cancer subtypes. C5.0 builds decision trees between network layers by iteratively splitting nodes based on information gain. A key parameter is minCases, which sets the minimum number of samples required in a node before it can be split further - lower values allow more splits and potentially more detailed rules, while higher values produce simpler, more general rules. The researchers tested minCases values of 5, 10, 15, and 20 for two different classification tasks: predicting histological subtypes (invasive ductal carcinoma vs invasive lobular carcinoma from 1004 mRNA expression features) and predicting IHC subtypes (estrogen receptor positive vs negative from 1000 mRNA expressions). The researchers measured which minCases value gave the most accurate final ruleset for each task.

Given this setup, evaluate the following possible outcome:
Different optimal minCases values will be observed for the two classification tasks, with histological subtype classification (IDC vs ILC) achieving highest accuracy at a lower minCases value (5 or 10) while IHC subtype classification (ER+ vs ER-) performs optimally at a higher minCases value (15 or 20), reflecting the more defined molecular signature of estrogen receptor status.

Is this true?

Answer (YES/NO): NO